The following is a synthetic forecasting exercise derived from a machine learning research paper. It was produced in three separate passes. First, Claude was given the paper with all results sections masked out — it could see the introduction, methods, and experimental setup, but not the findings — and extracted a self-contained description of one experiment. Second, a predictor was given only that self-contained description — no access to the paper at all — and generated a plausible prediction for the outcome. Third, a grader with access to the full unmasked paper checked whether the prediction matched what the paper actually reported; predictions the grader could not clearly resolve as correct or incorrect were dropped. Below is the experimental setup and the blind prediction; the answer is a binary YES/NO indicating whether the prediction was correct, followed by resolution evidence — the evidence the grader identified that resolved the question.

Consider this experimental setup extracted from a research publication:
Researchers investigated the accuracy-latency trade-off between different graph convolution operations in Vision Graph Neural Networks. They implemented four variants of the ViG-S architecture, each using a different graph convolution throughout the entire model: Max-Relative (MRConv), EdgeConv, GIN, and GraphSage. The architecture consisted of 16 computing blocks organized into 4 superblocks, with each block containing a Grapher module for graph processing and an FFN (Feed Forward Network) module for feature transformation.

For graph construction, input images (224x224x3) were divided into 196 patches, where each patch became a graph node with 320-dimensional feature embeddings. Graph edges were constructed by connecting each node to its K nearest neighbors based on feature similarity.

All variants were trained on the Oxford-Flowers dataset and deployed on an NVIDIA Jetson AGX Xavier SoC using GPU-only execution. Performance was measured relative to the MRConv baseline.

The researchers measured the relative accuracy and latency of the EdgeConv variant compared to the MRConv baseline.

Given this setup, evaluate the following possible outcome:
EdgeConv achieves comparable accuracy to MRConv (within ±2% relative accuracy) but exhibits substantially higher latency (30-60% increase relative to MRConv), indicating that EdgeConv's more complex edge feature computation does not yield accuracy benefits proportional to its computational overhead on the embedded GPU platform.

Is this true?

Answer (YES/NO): YES